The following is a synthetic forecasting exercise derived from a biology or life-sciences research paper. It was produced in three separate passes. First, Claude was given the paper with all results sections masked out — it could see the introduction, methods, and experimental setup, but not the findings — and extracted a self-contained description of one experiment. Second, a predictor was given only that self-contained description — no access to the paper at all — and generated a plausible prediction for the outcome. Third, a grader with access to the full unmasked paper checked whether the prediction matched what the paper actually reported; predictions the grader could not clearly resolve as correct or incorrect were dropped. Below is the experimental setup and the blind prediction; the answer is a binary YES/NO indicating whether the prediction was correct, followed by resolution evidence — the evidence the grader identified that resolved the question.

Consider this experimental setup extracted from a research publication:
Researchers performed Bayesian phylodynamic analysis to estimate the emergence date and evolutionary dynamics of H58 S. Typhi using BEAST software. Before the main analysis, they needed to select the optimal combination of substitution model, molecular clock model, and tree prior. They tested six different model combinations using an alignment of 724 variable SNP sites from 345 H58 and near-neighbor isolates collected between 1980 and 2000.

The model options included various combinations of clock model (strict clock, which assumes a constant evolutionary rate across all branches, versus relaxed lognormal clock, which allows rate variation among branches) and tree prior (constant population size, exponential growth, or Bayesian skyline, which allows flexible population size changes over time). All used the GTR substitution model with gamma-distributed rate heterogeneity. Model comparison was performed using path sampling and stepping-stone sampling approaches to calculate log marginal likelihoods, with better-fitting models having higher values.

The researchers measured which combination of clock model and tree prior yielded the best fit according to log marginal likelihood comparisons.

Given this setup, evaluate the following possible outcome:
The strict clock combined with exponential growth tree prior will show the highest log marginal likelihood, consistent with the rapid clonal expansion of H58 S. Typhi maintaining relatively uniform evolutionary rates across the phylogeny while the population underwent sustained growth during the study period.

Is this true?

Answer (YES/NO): NO